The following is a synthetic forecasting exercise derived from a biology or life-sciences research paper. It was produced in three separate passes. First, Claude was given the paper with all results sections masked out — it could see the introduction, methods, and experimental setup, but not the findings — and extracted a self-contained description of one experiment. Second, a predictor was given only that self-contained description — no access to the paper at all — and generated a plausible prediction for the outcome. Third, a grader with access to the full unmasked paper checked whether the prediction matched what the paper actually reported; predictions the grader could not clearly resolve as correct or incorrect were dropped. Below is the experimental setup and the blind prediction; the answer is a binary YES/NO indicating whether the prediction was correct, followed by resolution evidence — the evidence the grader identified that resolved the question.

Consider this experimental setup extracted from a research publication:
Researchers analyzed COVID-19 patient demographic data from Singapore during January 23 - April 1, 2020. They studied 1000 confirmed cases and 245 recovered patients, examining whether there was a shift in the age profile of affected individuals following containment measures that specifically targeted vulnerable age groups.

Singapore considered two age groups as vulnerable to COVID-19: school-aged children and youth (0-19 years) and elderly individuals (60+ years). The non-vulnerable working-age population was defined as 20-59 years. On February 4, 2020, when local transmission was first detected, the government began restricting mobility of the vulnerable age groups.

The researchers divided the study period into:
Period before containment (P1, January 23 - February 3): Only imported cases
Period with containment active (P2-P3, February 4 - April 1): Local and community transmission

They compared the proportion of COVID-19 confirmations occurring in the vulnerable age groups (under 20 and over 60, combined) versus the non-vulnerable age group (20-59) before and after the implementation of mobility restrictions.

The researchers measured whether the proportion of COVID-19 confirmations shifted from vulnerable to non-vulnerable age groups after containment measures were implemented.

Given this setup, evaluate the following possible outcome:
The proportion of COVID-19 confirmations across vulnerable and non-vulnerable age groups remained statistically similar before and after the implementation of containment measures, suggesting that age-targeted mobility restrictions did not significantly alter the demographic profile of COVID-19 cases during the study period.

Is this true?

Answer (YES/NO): NO